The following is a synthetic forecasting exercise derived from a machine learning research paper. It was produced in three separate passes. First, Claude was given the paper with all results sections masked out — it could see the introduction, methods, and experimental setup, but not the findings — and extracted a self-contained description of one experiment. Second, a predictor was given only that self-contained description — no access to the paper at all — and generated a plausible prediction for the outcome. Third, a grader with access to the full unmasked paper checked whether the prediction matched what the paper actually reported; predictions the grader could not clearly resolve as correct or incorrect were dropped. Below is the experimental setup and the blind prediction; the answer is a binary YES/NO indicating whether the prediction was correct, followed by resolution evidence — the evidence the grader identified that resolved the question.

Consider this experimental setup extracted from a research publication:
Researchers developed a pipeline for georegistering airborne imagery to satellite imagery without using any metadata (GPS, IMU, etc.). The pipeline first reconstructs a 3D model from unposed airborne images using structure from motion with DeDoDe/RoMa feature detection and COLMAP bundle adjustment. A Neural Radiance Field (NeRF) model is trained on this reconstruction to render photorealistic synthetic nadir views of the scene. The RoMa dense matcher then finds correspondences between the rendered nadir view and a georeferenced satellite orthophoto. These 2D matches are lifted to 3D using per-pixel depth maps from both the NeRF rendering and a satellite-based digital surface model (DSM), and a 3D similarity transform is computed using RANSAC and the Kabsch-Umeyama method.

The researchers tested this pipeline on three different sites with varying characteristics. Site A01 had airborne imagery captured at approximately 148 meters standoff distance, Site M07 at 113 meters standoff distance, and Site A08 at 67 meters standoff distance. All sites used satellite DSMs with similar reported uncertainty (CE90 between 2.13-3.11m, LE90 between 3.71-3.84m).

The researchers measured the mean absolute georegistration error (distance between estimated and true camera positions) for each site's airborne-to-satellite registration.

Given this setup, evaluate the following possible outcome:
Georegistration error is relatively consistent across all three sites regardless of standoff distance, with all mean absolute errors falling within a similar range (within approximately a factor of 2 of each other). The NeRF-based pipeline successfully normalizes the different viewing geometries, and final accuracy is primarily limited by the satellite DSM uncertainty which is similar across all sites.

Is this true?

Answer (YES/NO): NO